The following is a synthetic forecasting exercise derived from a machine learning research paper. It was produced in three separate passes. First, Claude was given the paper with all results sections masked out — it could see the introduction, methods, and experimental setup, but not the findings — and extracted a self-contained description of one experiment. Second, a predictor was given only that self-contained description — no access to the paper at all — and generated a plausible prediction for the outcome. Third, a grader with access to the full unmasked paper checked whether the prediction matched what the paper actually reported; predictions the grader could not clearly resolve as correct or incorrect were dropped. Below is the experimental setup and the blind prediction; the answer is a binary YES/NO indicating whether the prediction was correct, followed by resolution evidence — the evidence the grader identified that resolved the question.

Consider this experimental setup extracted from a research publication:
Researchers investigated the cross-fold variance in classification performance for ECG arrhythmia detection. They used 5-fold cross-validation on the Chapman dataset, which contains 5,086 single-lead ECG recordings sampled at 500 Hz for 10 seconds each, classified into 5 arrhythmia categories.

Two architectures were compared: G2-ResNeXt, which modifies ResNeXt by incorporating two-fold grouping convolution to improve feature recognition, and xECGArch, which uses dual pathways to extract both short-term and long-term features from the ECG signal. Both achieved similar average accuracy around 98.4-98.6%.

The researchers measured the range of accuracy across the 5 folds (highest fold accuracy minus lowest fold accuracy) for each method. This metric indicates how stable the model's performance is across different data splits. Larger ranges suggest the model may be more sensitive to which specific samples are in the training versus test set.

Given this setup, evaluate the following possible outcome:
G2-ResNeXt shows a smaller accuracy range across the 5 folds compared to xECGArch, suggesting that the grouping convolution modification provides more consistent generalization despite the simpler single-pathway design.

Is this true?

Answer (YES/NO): NO